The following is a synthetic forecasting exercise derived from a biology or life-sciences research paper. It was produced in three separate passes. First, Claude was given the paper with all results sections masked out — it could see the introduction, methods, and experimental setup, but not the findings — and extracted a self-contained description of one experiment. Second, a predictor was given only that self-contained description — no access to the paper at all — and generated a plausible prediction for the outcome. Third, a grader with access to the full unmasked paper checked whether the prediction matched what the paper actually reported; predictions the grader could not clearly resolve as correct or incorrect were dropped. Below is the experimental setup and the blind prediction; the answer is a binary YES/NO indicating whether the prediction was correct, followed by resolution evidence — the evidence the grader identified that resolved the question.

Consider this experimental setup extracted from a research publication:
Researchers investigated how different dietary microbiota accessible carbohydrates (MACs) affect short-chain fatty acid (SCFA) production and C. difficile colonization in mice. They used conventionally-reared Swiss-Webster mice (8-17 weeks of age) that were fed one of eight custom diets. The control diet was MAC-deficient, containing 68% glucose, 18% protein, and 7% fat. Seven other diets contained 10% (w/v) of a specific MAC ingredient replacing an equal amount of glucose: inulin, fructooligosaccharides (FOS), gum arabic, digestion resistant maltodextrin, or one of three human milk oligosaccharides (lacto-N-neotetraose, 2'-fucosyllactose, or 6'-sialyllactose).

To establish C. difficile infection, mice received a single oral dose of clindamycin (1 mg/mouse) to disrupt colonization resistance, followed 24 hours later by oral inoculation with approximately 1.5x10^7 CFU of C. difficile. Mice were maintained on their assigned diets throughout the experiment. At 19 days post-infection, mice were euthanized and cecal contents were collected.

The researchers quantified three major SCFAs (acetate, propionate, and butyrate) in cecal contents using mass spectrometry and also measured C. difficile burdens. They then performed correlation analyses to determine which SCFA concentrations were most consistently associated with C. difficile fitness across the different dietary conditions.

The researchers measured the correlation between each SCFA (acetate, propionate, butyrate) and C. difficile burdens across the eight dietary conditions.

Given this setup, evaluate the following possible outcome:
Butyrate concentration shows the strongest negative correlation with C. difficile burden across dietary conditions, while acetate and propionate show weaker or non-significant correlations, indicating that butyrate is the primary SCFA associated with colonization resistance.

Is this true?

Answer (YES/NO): YES